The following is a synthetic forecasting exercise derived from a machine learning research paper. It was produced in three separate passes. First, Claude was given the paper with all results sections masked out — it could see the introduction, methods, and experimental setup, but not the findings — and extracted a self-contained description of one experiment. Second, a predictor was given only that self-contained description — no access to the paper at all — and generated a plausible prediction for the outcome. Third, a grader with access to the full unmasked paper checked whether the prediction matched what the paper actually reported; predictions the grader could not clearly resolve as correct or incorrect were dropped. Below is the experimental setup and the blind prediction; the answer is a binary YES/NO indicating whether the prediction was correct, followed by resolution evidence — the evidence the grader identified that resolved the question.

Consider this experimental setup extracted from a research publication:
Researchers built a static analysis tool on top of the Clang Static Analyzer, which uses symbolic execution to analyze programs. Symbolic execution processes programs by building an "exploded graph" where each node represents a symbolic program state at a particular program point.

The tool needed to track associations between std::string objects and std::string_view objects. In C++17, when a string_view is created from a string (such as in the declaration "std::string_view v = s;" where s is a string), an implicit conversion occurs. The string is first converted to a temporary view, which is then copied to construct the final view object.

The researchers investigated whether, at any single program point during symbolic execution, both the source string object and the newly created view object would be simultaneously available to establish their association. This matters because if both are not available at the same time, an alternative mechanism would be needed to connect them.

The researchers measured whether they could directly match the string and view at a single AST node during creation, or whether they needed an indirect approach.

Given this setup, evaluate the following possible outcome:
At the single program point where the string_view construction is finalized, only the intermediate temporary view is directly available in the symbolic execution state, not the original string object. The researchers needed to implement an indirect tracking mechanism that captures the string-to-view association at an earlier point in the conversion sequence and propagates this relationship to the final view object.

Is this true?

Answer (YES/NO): YES